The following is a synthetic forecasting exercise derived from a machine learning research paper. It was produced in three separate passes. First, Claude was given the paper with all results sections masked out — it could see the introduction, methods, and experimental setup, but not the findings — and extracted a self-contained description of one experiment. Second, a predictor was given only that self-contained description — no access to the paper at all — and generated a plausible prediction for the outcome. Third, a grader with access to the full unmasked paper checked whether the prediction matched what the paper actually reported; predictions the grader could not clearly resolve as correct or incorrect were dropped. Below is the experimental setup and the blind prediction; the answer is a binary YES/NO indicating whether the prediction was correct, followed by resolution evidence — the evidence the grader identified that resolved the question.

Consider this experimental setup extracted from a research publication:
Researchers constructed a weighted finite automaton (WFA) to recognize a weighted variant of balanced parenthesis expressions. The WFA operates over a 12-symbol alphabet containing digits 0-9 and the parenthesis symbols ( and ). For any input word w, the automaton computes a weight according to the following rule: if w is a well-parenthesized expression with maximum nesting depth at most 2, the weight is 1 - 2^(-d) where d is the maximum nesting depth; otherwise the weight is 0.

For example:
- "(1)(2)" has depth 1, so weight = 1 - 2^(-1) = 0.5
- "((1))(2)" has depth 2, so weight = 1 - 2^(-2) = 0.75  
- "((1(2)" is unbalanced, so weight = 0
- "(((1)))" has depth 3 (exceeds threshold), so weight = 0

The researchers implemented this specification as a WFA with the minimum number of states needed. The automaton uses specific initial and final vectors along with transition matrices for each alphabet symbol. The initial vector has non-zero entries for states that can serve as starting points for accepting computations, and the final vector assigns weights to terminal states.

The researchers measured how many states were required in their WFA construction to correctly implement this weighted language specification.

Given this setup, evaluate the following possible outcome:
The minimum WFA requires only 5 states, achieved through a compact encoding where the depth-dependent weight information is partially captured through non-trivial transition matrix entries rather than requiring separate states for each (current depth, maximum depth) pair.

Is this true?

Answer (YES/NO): NO